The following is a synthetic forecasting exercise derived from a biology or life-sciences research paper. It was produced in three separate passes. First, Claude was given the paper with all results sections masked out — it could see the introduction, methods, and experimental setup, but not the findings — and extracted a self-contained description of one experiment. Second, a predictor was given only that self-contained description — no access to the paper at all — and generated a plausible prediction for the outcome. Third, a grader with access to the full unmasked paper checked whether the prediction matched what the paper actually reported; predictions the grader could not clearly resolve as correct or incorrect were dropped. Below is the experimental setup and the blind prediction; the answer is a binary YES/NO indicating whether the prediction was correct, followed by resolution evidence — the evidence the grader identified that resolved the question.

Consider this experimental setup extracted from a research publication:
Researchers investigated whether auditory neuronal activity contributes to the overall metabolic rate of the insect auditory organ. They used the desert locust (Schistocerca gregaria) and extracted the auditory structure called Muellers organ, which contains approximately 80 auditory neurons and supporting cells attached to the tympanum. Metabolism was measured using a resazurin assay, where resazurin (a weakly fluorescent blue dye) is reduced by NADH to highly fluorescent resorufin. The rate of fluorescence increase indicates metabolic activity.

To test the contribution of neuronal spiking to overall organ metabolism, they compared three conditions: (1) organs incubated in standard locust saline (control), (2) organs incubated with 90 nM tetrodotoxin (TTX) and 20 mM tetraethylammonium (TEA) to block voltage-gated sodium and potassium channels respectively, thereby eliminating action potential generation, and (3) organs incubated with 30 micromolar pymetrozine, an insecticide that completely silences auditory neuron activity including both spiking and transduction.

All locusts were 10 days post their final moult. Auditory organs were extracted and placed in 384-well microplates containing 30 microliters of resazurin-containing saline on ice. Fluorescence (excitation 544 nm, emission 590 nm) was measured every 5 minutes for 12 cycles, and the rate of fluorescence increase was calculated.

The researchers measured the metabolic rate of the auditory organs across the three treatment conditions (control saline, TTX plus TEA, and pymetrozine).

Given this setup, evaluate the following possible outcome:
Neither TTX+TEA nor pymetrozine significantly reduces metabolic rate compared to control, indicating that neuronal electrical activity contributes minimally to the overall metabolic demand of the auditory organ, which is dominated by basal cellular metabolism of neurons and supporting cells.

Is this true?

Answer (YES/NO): YES